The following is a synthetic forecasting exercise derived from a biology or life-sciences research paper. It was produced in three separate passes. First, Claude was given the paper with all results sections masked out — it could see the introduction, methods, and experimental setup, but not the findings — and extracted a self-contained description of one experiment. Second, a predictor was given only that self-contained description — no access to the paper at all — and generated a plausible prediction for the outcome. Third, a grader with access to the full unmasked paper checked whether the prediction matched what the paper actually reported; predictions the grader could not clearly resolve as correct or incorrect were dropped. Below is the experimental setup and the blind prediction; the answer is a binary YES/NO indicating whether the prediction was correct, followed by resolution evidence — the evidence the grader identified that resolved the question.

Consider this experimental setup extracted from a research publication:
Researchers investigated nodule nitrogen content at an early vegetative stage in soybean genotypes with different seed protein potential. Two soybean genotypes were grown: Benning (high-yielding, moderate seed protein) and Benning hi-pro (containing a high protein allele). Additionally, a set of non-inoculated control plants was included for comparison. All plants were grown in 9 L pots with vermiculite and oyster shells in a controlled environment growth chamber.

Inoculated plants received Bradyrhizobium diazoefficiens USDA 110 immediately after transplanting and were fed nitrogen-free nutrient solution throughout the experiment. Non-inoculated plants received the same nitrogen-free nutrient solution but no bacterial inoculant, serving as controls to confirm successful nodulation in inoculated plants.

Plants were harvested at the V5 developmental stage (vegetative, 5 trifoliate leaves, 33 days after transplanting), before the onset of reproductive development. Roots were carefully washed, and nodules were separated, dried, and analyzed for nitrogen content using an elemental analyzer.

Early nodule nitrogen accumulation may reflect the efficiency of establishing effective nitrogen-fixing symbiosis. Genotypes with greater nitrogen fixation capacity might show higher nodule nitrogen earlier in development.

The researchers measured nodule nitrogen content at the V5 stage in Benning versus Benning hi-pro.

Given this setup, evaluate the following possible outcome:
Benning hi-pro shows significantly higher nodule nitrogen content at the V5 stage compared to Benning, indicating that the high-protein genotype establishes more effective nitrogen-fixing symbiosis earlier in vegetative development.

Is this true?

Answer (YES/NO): NO